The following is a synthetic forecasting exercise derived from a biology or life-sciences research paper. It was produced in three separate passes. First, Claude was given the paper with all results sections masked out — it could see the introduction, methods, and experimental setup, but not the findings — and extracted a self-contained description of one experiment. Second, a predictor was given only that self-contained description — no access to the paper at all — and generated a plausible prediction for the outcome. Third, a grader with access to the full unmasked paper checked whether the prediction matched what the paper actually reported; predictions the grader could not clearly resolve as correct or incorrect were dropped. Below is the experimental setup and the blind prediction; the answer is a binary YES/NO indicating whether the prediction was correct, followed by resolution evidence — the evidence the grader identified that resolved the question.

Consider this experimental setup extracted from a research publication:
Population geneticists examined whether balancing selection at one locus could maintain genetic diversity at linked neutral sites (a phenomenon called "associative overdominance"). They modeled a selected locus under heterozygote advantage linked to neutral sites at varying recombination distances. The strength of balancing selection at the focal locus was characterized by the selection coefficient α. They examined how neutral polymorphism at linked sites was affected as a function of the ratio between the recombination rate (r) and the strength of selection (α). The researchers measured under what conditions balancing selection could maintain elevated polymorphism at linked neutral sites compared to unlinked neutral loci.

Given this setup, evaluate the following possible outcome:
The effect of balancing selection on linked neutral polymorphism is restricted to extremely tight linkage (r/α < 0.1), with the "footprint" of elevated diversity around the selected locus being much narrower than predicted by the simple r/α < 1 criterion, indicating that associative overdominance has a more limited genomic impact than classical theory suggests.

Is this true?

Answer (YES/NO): NO